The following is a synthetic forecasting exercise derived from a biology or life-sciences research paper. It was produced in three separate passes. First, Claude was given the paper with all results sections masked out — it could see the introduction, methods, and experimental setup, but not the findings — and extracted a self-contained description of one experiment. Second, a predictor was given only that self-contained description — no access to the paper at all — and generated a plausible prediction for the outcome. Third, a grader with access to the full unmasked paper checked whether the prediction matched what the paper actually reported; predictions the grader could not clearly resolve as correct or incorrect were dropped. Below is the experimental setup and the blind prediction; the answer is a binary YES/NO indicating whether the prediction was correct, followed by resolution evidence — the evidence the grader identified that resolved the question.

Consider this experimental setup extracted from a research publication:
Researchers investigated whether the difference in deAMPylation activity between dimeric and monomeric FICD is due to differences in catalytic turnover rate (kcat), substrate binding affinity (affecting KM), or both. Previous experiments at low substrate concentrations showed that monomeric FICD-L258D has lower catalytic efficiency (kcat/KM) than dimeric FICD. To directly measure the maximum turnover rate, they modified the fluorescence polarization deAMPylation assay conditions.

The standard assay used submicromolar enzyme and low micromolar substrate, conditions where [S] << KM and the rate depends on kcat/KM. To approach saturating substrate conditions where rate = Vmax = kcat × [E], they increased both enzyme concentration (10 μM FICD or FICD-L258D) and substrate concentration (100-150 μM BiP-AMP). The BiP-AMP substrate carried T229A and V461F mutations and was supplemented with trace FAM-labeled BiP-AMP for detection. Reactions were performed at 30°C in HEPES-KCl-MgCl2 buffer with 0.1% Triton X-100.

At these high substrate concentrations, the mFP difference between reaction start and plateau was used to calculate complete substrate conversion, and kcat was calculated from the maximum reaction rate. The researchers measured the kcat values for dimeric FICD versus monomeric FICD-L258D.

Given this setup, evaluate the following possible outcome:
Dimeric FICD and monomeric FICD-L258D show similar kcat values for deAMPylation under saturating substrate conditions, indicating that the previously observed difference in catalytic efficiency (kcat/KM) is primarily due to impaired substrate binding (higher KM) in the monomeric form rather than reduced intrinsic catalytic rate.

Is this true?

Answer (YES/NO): NO